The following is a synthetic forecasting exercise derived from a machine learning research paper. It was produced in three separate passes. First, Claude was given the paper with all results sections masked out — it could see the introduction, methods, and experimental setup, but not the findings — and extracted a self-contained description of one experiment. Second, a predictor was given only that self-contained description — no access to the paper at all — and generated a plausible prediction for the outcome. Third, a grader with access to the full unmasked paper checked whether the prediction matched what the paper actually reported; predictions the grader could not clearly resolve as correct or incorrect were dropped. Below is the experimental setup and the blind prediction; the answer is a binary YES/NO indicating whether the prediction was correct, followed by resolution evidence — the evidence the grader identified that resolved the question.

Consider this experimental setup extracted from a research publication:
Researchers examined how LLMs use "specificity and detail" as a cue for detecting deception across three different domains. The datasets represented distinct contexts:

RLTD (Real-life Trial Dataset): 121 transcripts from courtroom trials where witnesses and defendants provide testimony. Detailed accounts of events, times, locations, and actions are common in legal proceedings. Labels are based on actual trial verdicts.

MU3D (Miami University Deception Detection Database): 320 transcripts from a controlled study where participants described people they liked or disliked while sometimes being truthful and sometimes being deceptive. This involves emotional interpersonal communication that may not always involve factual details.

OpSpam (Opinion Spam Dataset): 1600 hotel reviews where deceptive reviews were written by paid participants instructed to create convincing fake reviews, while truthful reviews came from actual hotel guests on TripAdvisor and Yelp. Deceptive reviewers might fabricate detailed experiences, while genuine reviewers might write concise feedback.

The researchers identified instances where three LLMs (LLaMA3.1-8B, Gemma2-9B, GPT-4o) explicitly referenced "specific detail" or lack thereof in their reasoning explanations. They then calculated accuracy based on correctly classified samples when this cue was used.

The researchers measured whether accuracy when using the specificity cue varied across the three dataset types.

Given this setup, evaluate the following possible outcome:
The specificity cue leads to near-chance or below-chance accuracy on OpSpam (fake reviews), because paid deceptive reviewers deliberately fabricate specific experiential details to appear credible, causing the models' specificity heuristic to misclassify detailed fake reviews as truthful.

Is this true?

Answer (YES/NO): NO